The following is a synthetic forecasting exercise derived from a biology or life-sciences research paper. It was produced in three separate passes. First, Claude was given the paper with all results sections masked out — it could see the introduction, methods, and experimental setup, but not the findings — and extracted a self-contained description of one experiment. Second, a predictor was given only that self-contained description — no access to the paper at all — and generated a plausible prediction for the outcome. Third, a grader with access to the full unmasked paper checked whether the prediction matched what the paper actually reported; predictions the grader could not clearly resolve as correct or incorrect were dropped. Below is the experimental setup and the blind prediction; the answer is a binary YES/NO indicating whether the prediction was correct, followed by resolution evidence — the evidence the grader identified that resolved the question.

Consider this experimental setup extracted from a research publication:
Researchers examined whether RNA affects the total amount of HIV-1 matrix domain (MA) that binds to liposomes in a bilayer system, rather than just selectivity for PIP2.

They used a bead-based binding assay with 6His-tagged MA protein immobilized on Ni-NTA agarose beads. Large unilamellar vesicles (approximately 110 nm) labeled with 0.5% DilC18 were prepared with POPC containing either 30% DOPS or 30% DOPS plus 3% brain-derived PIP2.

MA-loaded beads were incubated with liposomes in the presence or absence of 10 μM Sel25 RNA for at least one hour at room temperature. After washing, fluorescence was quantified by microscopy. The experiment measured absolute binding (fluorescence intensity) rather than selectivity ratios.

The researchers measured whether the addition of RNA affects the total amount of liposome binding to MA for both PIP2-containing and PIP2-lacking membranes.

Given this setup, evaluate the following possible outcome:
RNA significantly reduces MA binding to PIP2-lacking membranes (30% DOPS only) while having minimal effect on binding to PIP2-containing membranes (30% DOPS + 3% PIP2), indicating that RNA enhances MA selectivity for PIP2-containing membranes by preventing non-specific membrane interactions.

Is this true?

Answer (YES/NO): YES